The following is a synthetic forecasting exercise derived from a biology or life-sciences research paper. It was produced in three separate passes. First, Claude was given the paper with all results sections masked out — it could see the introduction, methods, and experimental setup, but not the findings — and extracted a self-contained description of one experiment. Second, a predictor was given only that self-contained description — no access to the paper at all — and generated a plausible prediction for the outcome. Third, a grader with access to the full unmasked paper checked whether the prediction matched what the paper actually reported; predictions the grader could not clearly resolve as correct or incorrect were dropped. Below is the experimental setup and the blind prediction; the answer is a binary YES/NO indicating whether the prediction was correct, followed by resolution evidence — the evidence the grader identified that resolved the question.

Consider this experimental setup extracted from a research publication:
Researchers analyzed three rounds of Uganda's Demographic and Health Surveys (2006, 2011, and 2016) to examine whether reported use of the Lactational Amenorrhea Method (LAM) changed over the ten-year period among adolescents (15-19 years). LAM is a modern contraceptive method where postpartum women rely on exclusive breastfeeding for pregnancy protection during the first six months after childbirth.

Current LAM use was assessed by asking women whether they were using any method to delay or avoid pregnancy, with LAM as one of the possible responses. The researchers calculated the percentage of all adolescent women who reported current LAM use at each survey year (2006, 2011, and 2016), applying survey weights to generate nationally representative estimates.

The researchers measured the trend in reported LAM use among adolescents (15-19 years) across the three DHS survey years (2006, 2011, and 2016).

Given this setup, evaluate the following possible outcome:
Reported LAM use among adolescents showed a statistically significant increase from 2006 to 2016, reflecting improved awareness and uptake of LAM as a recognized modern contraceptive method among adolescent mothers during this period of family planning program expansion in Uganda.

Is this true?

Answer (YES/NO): NO